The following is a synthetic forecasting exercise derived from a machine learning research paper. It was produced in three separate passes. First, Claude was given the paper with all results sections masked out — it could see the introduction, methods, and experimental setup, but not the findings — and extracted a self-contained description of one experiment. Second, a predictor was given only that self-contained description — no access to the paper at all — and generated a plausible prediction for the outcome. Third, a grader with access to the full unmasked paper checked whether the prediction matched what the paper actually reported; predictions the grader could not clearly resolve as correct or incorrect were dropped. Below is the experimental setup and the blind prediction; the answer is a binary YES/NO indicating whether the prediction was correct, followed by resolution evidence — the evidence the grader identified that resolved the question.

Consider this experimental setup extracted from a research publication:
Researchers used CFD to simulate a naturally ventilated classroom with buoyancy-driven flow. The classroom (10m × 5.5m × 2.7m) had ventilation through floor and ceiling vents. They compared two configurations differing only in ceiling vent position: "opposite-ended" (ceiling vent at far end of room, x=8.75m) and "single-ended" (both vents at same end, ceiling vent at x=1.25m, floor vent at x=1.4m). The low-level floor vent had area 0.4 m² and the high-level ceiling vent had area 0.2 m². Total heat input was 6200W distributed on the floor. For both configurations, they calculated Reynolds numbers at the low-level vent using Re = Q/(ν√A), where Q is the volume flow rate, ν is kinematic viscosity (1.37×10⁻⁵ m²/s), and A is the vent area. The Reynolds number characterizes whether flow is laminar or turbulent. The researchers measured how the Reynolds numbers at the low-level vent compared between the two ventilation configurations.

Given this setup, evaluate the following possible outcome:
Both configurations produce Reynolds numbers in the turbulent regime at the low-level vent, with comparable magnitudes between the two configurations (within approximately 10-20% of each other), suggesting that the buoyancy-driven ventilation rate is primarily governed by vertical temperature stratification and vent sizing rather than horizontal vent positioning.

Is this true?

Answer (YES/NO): YES